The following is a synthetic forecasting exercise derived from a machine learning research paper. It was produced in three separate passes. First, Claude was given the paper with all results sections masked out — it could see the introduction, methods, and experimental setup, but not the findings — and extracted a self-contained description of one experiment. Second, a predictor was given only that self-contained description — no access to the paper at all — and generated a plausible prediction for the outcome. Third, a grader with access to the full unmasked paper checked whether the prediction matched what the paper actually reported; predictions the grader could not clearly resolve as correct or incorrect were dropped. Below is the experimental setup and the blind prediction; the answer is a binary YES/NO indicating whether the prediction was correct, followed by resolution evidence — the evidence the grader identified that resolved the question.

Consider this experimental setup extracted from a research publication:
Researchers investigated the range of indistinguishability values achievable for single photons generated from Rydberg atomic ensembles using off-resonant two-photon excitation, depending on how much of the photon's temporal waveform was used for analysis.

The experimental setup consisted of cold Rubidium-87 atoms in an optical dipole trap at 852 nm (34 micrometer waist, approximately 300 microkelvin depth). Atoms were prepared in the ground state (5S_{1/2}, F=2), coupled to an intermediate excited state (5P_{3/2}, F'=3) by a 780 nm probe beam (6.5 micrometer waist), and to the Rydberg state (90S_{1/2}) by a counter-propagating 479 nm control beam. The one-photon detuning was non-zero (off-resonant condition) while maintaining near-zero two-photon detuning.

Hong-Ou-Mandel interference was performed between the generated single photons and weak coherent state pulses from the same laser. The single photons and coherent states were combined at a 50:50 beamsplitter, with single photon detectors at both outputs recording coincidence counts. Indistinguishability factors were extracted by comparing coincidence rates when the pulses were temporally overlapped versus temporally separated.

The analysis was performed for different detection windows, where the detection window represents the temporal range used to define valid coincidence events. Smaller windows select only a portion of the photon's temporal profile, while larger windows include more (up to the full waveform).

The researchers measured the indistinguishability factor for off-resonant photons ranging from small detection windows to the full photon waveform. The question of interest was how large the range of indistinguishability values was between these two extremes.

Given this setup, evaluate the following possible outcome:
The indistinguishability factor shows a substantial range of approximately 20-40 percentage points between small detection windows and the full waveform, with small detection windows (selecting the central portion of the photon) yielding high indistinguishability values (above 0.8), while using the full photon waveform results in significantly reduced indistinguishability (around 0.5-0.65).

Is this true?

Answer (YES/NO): NO